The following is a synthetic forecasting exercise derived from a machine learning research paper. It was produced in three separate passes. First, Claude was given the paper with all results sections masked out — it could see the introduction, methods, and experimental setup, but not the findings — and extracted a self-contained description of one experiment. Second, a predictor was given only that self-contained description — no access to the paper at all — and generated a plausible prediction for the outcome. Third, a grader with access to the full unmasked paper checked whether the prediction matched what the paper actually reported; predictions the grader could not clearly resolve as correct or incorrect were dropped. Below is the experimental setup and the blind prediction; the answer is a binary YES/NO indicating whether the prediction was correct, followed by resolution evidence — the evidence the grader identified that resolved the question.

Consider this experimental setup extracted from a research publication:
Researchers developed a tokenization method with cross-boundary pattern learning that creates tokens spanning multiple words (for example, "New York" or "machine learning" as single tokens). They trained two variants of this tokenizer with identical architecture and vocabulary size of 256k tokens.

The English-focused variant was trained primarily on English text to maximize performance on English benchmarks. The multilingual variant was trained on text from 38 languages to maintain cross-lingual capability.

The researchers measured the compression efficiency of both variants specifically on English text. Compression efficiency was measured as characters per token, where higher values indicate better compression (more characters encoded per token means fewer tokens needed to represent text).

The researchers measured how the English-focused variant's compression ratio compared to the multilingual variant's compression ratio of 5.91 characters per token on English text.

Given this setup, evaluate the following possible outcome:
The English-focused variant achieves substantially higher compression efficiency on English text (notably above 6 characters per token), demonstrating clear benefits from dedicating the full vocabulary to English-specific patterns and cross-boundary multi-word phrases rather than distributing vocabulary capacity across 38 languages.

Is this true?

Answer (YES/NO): YES